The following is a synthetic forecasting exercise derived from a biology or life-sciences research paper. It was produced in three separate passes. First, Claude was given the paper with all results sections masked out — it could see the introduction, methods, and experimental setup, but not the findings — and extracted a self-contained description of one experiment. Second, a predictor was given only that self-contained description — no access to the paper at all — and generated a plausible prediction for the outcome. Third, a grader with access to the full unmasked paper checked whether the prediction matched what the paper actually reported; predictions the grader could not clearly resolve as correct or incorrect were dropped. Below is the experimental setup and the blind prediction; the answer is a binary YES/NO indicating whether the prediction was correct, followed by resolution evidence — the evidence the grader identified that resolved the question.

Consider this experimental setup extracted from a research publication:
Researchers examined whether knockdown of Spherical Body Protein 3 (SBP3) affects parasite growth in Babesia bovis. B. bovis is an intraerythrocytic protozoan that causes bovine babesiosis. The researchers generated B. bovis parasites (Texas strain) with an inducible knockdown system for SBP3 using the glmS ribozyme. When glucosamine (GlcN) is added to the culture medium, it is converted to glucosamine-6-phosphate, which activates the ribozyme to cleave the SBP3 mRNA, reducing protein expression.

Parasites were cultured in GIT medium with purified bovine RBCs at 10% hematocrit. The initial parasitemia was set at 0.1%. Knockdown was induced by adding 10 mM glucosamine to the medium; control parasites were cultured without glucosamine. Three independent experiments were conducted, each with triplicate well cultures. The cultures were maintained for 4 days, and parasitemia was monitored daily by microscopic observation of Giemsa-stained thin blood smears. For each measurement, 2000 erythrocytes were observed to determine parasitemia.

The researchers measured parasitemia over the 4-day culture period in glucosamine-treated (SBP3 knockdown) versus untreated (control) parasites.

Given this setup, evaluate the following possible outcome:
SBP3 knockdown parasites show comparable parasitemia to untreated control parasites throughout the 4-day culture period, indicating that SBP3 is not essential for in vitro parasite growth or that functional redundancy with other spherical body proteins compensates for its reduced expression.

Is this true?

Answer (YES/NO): NO